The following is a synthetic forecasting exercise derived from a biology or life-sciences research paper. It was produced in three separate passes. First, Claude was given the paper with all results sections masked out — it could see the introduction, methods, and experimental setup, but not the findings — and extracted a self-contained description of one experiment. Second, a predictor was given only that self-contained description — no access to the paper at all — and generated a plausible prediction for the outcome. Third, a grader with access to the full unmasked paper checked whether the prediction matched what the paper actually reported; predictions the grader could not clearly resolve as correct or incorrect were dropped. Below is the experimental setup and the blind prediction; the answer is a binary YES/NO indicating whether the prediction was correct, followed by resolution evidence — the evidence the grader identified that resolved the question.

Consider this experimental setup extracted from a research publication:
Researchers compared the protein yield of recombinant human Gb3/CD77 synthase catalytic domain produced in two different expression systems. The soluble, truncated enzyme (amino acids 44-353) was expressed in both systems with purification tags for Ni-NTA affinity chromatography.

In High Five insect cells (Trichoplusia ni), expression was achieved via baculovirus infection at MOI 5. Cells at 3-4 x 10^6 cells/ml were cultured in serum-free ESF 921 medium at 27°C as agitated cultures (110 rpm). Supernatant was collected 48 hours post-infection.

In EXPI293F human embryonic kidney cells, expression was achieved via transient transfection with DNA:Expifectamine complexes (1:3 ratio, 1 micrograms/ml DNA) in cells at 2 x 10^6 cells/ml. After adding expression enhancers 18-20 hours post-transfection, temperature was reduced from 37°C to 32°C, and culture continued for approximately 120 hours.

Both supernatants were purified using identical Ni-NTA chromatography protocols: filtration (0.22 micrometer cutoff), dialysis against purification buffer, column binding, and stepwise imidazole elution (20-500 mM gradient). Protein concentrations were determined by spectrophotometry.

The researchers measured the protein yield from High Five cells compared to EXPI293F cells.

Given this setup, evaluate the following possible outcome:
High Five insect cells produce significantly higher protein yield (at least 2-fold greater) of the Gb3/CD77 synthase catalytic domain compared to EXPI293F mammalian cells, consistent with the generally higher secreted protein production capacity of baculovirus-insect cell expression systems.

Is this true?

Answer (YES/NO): YES